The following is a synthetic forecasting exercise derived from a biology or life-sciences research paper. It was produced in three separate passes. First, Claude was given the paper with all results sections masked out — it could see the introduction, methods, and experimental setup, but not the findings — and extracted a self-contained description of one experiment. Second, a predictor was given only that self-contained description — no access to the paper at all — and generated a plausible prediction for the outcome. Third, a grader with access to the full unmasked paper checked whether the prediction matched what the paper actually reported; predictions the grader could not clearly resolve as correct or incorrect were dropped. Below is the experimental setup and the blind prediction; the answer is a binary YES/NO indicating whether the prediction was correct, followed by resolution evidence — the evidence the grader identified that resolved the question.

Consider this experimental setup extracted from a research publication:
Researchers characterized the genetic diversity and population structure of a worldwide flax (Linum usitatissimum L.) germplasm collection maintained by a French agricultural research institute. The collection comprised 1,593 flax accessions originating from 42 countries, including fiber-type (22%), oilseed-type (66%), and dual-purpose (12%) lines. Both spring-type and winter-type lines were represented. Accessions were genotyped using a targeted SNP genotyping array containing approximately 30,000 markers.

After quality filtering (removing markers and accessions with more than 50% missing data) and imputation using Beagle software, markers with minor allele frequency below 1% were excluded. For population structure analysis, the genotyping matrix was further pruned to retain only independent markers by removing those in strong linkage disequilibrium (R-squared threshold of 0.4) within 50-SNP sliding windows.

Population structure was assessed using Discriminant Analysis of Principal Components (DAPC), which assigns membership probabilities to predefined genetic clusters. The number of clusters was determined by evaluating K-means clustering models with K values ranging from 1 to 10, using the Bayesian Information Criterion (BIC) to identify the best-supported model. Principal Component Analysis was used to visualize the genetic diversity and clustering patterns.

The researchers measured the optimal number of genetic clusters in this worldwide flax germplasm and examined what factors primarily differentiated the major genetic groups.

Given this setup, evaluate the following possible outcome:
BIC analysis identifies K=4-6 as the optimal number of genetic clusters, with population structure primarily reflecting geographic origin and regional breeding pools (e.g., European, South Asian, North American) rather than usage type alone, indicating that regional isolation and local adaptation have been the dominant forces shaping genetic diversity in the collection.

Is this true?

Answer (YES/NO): NO